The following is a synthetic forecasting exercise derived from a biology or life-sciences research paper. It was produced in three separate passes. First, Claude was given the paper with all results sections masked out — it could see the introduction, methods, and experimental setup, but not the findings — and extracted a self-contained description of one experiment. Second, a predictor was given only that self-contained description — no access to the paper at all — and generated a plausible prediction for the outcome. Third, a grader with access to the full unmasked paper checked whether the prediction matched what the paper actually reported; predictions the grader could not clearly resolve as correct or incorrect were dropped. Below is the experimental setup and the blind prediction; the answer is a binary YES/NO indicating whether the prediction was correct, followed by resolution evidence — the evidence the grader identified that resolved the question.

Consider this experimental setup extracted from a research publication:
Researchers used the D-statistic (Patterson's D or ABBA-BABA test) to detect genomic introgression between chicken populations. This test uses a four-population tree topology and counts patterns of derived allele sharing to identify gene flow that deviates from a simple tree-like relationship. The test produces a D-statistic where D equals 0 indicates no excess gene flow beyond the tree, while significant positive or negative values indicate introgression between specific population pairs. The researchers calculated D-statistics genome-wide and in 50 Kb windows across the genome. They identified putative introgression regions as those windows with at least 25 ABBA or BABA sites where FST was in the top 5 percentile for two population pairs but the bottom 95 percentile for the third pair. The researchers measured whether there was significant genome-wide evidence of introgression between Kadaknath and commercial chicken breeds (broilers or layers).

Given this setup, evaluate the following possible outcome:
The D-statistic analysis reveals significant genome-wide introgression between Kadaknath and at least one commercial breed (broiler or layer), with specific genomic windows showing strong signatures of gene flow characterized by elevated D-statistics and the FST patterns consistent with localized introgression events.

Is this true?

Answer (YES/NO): YES